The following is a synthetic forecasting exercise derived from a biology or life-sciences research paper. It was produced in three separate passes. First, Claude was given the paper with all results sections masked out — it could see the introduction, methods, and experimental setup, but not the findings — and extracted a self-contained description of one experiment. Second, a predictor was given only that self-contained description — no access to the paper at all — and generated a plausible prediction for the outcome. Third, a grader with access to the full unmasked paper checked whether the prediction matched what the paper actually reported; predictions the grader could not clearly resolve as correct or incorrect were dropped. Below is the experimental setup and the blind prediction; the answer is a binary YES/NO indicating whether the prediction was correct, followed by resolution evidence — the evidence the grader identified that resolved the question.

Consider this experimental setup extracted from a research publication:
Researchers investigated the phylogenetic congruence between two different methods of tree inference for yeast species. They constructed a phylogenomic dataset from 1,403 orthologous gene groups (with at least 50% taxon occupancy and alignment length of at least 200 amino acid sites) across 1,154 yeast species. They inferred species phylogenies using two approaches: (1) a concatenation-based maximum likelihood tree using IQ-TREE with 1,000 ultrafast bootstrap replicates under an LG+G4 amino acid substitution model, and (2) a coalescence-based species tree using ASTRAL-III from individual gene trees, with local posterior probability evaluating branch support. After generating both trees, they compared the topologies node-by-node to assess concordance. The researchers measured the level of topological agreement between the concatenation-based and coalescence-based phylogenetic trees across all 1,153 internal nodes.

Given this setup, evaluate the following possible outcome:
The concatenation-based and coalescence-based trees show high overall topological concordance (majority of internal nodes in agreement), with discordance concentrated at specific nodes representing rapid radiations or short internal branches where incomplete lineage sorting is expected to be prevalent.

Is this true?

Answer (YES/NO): NO